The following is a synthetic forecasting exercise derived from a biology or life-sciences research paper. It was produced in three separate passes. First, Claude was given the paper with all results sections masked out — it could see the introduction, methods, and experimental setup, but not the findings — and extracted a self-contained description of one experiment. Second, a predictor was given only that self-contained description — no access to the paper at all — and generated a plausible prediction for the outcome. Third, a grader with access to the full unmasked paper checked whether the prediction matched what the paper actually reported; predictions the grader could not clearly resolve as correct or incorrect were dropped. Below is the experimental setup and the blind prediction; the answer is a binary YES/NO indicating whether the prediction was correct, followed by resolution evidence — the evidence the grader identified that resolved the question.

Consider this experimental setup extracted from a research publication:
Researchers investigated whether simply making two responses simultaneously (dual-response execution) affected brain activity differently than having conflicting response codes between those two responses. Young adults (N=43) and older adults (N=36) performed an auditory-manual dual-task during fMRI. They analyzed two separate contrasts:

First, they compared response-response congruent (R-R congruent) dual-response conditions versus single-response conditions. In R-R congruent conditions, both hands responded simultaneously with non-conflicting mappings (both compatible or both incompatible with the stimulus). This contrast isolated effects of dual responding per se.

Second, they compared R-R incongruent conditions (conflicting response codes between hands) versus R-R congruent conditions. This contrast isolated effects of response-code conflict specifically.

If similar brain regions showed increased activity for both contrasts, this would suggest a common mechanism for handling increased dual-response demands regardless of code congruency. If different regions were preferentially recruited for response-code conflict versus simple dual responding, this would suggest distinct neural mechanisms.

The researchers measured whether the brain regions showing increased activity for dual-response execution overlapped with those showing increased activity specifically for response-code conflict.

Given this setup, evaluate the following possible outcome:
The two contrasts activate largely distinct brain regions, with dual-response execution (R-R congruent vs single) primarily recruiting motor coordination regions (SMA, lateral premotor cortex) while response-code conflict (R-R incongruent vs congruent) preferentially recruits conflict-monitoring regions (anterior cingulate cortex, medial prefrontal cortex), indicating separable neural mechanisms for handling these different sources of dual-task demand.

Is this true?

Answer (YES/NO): NO